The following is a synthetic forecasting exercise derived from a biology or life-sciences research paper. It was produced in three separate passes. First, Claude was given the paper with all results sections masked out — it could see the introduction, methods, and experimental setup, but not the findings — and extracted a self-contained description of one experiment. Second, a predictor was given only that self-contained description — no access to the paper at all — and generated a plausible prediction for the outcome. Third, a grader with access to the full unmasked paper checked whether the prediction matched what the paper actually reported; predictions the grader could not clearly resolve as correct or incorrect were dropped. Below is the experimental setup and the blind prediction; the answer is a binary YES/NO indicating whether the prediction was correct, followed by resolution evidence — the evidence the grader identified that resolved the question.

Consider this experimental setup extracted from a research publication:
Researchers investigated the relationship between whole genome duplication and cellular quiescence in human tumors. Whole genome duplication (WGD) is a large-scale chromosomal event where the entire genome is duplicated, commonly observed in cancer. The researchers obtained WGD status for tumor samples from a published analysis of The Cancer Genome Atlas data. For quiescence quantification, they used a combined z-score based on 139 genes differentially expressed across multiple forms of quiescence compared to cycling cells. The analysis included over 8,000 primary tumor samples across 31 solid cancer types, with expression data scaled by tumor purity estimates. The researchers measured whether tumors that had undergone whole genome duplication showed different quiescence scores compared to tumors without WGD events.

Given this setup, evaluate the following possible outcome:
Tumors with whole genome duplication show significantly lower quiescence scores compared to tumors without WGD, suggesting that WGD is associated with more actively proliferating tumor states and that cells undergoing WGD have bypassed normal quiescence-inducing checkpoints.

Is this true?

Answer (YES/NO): YES